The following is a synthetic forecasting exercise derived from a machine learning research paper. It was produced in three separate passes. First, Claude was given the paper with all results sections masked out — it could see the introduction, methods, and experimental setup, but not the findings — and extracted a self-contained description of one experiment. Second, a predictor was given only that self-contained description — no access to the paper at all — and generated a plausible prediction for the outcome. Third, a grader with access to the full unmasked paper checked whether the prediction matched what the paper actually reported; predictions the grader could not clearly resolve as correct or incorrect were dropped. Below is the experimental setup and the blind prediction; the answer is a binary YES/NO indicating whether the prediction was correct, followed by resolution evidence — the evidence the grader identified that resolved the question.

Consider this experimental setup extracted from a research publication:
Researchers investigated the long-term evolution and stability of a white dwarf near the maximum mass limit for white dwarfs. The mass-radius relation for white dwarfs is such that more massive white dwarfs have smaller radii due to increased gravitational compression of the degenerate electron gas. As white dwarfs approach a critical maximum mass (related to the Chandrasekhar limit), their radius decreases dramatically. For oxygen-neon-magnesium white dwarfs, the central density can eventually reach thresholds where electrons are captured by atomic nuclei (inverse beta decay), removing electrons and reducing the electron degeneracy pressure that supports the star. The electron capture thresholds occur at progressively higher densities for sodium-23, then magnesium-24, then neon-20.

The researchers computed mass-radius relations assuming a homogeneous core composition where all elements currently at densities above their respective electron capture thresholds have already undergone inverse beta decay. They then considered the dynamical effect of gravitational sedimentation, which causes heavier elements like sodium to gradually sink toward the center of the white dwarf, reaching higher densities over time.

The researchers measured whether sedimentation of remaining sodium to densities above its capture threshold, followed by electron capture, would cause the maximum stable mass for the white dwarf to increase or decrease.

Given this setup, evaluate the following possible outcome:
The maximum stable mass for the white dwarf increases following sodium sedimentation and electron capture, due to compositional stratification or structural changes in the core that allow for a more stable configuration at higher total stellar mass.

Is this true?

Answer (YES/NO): NO